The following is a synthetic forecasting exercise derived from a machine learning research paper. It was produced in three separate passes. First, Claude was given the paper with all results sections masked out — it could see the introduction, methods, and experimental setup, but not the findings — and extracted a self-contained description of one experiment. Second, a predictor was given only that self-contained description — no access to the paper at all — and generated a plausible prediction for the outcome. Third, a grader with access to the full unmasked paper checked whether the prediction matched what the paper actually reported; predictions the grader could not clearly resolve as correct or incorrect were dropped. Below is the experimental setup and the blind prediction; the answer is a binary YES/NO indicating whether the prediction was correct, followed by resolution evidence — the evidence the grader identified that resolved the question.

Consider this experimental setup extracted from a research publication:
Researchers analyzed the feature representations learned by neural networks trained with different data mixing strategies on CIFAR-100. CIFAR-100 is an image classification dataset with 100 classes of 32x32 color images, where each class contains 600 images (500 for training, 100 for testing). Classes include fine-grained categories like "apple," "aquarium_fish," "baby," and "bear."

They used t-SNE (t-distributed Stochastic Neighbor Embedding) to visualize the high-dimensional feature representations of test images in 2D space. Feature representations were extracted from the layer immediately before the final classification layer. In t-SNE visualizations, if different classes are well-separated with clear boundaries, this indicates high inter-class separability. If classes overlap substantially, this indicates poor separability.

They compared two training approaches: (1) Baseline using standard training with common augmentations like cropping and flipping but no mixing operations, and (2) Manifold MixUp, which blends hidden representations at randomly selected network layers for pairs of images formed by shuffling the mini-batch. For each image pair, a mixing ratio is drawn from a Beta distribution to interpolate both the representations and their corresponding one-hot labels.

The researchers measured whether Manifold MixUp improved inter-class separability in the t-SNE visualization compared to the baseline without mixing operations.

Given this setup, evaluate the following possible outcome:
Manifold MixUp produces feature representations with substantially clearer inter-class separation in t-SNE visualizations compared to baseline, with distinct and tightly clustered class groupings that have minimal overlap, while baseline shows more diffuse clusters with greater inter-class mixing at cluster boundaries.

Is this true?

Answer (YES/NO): NO